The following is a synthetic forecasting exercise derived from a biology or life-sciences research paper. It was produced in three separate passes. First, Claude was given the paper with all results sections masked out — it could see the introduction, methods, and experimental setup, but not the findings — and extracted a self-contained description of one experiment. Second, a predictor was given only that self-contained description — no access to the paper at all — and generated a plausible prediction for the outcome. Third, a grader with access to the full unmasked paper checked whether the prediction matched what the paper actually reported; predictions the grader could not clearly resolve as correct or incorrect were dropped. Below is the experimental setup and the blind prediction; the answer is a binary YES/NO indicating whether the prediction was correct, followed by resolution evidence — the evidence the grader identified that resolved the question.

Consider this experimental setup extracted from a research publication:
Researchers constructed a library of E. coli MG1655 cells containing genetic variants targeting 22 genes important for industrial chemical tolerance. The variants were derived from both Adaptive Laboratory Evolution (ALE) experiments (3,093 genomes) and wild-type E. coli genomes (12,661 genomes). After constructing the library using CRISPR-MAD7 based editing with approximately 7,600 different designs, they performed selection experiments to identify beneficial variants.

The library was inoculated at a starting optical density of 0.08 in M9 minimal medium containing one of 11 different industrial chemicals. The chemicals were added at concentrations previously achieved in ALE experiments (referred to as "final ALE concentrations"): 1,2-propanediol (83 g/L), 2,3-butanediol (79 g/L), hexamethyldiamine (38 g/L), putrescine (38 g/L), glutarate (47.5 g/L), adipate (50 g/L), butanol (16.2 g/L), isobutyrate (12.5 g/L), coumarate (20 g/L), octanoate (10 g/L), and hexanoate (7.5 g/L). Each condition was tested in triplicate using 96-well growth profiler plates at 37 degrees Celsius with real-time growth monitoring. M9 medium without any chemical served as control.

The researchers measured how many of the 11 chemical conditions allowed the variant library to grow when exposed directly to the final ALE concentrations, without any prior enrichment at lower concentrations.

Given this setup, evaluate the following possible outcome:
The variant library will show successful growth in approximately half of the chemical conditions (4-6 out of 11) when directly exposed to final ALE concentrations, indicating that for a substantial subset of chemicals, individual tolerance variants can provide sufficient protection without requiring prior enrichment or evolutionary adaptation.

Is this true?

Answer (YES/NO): YES